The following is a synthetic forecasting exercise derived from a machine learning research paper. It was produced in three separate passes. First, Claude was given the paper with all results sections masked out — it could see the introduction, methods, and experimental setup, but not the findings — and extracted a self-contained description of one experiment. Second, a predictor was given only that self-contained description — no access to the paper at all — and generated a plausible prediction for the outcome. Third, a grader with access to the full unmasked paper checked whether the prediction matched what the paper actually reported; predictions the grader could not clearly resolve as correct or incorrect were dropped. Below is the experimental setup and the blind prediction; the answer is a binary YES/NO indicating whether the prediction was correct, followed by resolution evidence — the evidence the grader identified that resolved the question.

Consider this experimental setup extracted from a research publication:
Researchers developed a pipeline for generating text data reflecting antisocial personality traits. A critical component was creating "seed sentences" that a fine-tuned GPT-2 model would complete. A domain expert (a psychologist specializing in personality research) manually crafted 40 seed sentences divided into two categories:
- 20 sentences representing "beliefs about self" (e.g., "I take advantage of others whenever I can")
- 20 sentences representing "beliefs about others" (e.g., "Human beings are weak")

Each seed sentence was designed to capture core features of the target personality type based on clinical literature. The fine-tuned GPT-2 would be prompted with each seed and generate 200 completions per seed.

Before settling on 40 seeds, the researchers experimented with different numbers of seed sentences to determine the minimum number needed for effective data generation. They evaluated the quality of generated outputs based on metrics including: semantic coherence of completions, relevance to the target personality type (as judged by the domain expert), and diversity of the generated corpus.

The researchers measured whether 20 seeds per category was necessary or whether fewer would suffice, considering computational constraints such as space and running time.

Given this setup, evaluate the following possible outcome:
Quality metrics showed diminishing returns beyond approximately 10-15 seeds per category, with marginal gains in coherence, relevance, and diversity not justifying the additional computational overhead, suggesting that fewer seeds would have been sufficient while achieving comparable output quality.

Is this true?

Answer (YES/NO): NO